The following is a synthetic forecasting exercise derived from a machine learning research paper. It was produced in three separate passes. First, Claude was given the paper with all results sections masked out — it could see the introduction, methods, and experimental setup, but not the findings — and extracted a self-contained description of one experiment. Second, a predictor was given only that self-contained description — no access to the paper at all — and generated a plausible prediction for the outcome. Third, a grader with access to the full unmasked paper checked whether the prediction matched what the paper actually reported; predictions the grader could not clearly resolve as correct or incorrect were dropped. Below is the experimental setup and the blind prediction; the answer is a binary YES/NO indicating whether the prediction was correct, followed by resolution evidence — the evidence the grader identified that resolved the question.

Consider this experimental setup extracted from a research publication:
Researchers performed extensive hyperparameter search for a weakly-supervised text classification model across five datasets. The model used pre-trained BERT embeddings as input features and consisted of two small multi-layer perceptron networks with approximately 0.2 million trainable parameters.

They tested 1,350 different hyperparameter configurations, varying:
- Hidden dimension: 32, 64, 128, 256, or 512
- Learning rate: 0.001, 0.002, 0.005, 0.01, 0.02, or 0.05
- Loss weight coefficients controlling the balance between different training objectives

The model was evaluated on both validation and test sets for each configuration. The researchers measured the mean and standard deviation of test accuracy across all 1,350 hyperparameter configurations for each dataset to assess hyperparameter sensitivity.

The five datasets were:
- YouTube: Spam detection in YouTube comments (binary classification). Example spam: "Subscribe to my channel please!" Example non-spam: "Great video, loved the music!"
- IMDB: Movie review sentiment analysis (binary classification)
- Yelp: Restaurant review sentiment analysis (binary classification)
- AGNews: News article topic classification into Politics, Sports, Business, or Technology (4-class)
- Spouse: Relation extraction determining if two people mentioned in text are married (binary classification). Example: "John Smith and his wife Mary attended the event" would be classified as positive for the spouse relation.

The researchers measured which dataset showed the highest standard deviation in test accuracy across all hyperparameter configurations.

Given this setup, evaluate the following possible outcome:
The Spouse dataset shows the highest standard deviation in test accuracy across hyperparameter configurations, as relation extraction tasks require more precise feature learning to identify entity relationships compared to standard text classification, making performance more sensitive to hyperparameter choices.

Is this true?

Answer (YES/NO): YES